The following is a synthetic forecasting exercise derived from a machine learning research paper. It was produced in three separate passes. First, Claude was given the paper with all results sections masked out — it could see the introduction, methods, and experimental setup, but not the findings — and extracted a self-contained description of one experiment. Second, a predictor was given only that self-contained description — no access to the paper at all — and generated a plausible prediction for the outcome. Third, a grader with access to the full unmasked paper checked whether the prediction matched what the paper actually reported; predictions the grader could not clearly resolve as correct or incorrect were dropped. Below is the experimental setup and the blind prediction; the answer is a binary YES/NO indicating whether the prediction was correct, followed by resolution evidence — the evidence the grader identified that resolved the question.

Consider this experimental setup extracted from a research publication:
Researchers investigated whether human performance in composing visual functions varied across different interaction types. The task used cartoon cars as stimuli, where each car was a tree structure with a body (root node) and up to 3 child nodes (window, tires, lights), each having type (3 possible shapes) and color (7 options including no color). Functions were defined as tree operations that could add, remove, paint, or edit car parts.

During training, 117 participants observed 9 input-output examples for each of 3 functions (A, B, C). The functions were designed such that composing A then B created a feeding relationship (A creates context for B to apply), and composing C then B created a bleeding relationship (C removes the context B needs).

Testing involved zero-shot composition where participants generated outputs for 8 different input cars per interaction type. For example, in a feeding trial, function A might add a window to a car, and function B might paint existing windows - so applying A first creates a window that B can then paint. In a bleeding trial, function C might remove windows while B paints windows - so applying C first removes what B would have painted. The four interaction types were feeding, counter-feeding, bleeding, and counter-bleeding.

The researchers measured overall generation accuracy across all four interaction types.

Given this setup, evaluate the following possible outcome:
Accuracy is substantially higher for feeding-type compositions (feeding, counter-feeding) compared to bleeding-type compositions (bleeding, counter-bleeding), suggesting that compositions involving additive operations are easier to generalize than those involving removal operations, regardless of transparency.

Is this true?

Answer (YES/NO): NO